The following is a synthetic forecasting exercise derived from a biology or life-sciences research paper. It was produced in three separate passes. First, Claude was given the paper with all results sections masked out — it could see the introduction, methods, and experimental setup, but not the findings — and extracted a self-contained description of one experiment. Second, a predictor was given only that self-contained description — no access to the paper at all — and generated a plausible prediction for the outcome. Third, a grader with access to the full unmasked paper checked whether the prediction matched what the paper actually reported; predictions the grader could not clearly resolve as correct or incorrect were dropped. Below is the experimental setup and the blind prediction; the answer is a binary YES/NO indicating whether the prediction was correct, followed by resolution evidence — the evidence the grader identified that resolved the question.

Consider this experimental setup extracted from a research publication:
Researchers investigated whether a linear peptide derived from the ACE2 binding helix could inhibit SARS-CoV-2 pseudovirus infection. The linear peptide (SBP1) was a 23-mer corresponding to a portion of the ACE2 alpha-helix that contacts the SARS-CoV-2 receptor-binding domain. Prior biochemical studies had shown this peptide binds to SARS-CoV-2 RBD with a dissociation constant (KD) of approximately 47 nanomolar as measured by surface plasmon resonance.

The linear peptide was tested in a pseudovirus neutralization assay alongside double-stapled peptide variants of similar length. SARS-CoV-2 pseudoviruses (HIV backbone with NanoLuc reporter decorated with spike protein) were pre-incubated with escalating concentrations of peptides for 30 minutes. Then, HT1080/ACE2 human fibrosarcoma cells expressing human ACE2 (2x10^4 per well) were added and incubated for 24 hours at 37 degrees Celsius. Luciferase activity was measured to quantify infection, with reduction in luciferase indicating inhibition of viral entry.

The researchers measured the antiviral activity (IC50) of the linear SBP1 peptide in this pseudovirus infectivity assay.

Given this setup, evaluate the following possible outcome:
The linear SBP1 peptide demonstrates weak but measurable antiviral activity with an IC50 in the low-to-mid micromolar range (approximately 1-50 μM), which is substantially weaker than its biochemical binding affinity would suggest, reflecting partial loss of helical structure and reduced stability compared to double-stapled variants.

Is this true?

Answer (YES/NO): NO